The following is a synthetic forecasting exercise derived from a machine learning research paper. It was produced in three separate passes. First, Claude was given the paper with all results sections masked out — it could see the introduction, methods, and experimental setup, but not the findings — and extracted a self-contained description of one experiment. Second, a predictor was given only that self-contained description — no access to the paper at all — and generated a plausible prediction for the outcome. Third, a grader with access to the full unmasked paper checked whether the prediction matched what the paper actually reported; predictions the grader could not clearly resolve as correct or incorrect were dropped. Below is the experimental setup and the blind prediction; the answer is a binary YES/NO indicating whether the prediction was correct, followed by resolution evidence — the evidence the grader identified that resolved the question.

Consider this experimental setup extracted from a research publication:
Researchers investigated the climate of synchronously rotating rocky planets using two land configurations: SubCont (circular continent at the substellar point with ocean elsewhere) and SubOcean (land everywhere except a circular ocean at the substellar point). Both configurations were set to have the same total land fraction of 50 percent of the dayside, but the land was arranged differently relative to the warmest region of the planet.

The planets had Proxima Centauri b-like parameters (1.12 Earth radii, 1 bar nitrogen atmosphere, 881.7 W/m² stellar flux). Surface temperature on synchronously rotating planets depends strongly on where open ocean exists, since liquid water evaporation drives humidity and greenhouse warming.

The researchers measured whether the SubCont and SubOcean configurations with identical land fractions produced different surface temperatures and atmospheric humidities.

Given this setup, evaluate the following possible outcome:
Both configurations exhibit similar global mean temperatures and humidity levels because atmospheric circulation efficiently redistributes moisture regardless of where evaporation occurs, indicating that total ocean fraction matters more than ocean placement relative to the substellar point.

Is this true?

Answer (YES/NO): NO